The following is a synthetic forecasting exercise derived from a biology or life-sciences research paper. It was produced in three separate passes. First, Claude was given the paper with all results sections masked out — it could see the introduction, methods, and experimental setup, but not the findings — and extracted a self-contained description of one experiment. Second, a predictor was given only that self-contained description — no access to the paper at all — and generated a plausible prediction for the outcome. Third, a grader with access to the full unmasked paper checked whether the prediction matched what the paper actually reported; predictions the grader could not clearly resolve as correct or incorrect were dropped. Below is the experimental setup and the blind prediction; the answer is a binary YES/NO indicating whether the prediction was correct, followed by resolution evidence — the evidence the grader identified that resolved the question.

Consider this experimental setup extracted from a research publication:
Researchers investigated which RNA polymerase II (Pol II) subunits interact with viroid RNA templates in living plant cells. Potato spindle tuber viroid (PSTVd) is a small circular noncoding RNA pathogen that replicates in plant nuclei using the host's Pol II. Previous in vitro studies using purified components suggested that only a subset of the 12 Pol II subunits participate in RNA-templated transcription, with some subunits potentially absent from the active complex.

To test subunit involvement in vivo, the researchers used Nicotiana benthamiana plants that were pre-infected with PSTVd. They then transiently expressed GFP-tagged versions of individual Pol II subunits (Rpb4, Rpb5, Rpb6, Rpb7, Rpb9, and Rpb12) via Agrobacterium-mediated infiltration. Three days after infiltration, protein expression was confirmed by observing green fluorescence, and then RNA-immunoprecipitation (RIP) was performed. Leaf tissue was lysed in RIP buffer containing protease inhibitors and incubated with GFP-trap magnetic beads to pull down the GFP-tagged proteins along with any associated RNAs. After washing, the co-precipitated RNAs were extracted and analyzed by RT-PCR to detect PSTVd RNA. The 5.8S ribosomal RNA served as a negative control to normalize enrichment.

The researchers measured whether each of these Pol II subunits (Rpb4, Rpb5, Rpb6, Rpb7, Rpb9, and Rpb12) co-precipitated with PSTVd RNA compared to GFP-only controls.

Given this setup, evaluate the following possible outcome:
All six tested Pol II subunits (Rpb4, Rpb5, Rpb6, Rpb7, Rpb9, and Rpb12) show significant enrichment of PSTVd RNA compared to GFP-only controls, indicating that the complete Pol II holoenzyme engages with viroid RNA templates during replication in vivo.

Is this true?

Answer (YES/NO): NO